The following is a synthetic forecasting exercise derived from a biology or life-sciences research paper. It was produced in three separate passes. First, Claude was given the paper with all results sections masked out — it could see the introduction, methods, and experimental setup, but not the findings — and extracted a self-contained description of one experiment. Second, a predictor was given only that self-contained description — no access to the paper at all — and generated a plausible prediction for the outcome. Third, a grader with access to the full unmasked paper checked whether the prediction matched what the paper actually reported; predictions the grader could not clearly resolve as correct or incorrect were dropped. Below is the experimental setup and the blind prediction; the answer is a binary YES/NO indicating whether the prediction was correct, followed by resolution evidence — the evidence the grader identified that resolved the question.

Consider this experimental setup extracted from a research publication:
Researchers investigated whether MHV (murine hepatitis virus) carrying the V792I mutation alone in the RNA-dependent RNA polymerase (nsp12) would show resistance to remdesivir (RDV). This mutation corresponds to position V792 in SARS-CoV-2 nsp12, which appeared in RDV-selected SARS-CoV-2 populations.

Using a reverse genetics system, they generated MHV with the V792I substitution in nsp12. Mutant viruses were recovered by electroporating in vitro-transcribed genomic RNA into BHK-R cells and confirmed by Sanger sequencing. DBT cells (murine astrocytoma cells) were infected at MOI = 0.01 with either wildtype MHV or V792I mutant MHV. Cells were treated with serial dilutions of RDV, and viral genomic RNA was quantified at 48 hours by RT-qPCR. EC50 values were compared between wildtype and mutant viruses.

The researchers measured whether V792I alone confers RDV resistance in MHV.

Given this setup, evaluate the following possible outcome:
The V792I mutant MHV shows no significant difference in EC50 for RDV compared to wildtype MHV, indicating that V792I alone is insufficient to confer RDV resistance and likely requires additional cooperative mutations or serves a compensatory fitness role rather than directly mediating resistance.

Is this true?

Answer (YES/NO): NO